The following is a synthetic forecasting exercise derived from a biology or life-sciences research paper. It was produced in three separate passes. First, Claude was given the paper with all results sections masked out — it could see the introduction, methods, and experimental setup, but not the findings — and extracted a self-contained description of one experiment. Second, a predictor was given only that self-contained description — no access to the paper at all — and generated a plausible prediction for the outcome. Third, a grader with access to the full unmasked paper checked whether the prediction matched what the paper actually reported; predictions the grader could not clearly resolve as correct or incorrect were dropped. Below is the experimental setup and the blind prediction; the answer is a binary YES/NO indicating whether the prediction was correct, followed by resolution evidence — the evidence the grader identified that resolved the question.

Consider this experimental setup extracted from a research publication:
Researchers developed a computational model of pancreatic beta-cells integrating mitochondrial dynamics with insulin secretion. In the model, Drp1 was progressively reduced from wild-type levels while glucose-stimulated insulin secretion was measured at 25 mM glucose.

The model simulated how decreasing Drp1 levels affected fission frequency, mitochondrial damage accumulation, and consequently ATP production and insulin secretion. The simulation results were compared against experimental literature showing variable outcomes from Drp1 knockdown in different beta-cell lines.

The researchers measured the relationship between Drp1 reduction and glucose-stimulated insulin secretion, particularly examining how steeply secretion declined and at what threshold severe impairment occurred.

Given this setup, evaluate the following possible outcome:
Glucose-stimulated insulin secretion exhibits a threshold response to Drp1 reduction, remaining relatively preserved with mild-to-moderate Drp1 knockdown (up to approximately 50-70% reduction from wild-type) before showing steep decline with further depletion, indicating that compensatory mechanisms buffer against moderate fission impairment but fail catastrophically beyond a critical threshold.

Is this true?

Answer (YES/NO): NO